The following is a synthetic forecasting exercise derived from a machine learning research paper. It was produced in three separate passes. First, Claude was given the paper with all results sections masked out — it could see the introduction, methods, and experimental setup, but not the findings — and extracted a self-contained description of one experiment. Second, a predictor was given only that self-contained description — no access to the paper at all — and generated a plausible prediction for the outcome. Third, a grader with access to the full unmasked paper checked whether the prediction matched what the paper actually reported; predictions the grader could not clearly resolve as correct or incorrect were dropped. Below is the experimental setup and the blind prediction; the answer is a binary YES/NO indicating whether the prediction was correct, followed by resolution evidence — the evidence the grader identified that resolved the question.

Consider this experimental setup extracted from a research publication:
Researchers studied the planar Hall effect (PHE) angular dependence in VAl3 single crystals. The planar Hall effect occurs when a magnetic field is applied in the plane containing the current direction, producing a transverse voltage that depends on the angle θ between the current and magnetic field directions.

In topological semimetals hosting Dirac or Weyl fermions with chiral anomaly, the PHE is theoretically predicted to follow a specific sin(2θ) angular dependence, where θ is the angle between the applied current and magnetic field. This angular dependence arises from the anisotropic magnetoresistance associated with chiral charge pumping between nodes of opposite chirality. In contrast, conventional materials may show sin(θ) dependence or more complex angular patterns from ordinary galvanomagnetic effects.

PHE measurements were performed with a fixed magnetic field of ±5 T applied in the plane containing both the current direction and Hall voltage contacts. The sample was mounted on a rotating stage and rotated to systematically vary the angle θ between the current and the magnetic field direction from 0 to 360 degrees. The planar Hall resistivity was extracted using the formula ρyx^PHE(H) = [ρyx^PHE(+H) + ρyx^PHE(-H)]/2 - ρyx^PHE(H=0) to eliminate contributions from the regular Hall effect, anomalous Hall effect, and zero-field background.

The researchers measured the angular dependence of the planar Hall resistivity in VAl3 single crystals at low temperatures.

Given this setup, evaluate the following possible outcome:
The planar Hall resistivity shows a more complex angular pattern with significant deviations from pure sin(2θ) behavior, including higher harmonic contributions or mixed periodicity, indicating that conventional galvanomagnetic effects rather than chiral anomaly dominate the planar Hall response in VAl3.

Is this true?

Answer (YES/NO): NO